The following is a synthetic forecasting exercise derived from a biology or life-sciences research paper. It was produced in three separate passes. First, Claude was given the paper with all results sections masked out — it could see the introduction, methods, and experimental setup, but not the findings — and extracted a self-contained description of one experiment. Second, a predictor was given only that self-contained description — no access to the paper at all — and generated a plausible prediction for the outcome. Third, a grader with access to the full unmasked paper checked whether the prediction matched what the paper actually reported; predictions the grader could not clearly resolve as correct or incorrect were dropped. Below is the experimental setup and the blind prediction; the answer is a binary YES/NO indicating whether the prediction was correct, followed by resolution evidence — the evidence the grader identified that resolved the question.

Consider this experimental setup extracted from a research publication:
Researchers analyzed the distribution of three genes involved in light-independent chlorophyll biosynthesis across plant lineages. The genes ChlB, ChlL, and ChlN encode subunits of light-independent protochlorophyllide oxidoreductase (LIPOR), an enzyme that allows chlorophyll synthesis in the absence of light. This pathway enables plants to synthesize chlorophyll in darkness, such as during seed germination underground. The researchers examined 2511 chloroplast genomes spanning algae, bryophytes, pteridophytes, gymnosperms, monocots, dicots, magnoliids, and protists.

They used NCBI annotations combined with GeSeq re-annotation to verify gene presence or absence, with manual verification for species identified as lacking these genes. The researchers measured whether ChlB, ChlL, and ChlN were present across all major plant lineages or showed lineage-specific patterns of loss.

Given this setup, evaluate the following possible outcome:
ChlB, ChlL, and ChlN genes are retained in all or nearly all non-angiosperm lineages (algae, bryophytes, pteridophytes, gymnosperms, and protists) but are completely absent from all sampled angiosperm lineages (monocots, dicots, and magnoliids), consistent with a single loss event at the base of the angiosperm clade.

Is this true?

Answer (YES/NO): YES